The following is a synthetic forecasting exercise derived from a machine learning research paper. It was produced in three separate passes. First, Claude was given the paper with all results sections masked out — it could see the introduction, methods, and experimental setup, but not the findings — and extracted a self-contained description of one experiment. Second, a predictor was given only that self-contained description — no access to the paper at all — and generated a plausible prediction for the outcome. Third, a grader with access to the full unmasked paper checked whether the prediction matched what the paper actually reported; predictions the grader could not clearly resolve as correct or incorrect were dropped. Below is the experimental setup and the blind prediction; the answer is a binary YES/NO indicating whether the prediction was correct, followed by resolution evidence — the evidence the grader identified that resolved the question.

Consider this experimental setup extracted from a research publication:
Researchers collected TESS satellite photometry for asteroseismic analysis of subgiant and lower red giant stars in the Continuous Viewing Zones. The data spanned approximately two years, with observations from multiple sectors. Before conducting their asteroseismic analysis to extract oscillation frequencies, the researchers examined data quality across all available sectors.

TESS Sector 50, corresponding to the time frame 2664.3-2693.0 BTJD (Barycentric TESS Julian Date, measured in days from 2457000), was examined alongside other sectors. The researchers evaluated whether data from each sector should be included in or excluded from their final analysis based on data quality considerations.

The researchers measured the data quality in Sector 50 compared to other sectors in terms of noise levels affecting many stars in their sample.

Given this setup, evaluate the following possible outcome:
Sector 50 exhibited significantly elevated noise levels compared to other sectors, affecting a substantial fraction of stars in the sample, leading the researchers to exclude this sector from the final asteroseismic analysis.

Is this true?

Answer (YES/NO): YES